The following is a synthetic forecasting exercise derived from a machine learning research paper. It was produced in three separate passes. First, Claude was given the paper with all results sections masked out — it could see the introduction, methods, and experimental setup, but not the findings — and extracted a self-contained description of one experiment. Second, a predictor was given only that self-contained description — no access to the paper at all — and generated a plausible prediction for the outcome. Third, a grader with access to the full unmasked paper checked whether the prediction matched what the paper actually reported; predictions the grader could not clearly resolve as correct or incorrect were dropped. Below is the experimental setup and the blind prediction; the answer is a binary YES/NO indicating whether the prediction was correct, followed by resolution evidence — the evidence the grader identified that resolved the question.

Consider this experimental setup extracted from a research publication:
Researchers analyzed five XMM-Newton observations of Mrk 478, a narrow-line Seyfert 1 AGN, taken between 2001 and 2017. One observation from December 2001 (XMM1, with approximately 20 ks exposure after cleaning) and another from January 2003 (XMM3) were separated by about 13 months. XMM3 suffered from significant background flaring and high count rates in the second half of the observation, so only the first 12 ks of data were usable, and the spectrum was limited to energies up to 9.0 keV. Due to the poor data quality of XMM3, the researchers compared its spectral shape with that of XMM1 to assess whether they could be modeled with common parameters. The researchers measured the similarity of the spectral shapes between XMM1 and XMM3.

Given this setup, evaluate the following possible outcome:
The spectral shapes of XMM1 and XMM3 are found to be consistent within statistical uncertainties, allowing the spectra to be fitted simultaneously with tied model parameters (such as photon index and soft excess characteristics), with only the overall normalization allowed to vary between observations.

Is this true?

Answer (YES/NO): YES